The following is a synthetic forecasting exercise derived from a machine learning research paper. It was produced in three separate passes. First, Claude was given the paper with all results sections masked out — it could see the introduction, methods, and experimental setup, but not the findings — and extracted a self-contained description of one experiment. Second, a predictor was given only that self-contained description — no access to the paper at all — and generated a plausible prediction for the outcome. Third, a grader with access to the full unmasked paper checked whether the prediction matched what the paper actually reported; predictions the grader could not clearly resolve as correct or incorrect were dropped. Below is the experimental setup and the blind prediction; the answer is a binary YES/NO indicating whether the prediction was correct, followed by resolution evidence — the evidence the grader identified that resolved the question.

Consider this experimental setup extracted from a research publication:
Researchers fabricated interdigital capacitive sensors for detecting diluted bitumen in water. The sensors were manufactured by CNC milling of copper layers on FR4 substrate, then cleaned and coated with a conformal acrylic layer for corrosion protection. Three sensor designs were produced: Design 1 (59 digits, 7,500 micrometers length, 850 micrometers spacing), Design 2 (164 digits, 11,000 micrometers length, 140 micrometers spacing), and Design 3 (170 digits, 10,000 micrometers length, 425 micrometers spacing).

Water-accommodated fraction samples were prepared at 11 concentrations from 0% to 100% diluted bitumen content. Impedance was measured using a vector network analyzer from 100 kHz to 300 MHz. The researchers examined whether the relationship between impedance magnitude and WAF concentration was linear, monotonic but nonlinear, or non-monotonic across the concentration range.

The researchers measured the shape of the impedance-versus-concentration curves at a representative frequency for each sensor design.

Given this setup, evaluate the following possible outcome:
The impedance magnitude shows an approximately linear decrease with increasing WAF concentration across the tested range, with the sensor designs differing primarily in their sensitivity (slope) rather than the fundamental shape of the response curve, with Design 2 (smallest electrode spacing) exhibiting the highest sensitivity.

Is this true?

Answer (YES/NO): NO